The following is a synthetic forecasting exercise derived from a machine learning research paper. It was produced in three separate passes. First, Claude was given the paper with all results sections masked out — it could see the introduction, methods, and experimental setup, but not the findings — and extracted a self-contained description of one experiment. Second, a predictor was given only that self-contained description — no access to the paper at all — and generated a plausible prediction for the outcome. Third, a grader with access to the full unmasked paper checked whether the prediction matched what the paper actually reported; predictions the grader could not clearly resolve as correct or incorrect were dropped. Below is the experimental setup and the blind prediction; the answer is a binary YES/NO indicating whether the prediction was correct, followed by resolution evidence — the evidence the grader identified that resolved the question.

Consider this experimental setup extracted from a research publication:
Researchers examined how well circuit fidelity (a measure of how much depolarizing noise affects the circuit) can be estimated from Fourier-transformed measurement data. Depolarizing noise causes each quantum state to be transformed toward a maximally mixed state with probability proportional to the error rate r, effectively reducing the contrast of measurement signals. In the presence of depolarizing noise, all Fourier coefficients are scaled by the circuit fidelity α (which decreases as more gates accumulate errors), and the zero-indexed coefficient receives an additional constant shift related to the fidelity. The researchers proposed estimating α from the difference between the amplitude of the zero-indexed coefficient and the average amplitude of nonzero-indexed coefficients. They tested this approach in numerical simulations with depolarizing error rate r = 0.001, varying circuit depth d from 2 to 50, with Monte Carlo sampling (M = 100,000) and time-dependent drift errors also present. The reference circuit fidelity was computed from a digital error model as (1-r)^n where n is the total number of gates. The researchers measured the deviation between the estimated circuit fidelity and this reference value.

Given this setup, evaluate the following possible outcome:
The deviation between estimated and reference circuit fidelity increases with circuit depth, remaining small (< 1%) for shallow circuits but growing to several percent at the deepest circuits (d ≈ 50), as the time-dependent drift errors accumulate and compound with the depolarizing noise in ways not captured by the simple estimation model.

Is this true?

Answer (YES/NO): NO